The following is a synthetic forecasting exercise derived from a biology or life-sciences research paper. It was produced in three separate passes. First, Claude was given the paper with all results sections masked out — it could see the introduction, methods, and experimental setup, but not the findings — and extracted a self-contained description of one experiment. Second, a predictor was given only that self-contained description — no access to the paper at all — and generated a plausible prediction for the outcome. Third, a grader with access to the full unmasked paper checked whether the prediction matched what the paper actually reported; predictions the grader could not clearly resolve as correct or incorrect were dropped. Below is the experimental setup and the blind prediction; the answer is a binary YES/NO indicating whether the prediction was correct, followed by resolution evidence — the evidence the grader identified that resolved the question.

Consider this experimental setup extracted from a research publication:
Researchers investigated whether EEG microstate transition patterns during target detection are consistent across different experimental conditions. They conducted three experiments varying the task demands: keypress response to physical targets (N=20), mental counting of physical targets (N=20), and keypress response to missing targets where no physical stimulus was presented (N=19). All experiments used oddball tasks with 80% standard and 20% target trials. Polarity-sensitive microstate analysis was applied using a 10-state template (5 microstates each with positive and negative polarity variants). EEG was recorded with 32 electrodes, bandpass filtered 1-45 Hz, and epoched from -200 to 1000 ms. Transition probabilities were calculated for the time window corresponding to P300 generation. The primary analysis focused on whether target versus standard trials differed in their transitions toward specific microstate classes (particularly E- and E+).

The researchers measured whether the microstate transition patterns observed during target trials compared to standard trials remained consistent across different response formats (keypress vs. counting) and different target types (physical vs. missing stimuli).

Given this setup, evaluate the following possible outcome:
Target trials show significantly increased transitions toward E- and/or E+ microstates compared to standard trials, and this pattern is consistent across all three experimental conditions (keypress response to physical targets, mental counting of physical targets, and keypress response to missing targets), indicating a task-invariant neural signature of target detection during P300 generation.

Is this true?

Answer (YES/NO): YES